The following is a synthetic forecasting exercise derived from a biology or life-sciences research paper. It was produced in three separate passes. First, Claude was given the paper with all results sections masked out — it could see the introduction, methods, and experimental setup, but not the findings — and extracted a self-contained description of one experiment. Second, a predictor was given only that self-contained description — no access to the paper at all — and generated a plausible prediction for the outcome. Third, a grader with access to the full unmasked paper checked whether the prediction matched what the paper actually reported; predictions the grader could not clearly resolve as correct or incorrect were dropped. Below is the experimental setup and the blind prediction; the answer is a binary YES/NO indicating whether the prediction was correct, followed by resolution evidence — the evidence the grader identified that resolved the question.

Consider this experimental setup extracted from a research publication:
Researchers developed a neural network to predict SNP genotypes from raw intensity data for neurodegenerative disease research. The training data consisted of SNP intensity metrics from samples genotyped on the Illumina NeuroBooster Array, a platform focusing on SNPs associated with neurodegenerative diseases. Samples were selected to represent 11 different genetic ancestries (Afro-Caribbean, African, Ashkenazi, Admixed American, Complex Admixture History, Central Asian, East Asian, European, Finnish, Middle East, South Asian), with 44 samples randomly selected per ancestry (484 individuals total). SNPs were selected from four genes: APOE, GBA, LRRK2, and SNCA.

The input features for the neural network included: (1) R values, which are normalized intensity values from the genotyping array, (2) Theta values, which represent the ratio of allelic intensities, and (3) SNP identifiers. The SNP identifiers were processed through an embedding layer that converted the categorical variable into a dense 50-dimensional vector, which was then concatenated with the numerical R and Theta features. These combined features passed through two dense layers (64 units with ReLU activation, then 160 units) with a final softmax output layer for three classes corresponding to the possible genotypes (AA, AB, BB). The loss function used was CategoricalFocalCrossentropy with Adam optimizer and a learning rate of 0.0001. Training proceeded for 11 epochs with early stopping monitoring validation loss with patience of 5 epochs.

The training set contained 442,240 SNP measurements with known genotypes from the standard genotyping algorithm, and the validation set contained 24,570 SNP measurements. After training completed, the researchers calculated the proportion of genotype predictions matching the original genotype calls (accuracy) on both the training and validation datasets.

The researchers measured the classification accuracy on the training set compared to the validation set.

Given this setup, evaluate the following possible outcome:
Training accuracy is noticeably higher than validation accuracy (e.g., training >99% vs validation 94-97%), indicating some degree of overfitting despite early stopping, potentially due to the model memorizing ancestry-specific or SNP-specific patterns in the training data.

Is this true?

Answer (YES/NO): NO